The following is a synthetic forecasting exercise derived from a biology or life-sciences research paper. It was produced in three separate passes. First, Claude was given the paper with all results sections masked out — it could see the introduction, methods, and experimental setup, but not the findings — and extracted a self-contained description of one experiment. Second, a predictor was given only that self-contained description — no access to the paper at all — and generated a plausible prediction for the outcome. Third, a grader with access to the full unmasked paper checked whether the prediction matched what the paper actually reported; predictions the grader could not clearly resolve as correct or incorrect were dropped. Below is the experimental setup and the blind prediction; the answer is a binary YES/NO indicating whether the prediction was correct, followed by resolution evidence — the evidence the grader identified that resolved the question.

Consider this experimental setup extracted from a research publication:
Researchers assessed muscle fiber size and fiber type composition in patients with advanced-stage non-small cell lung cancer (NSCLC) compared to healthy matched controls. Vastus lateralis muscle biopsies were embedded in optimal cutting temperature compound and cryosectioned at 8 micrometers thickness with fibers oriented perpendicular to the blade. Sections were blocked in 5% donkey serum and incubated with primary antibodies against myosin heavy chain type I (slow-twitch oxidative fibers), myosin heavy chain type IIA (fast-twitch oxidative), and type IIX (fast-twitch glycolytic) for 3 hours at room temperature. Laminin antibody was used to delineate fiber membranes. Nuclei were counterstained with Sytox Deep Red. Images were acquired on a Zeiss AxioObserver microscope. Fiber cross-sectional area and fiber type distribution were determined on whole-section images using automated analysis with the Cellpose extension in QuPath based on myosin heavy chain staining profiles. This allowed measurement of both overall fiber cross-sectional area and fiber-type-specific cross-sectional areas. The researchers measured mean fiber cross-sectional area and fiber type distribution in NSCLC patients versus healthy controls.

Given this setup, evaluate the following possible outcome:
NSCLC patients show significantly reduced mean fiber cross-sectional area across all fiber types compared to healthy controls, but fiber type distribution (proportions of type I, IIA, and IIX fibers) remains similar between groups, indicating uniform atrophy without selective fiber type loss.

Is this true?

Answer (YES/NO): NO